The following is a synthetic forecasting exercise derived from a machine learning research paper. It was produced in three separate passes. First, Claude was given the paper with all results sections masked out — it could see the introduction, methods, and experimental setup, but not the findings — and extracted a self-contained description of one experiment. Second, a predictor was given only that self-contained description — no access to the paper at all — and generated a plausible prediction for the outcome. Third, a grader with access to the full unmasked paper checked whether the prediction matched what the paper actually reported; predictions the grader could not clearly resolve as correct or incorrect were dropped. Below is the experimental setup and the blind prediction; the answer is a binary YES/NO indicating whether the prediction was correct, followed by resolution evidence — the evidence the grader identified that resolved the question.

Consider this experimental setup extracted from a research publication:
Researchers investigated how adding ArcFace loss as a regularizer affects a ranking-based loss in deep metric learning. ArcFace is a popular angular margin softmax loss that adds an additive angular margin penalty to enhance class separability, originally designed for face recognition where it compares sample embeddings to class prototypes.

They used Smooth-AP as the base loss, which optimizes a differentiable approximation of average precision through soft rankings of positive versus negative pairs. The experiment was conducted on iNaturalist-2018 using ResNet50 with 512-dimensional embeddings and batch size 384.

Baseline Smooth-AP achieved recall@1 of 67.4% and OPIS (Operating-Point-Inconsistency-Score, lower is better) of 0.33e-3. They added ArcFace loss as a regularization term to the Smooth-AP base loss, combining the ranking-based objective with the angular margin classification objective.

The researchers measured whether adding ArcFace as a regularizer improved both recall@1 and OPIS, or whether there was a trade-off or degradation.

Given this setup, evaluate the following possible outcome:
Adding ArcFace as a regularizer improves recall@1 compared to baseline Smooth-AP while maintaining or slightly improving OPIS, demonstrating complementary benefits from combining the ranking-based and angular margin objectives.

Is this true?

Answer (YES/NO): NO